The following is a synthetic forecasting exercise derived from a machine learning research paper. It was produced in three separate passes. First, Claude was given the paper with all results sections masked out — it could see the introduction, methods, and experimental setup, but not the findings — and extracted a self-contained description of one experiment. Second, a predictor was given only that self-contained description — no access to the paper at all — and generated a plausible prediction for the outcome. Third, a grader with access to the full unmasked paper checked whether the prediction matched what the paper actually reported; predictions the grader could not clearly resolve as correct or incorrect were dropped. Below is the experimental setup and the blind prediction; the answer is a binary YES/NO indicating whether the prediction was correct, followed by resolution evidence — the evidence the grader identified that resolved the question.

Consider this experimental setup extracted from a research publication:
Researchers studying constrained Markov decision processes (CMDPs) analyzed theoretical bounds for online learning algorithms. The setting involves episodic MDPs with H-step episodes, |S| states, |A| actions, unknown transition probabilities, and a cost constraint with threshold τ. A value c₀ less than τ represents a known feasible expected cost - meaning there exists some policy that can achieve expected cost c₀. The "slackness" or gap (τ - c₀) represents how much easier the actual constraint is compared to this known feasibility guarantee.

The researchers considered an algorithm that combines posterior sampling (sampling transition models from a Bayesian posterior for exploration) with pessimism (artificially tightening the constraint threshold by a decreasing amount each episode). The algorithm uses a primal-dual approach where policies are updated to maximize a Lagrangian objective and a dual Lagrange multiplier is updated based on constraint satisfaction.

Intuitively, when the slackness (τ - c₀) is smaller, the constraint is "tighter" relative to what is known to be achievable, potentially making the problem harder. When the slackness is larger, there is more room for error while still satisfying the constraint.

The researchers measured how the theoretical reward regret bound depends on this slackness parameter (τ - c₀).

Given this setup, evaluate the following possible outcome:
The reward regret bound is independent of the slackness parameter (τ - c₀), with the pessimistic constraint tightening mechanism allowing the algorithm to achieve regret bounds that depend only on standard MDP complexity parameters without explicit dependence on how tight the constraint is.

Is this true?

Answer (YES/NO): NO